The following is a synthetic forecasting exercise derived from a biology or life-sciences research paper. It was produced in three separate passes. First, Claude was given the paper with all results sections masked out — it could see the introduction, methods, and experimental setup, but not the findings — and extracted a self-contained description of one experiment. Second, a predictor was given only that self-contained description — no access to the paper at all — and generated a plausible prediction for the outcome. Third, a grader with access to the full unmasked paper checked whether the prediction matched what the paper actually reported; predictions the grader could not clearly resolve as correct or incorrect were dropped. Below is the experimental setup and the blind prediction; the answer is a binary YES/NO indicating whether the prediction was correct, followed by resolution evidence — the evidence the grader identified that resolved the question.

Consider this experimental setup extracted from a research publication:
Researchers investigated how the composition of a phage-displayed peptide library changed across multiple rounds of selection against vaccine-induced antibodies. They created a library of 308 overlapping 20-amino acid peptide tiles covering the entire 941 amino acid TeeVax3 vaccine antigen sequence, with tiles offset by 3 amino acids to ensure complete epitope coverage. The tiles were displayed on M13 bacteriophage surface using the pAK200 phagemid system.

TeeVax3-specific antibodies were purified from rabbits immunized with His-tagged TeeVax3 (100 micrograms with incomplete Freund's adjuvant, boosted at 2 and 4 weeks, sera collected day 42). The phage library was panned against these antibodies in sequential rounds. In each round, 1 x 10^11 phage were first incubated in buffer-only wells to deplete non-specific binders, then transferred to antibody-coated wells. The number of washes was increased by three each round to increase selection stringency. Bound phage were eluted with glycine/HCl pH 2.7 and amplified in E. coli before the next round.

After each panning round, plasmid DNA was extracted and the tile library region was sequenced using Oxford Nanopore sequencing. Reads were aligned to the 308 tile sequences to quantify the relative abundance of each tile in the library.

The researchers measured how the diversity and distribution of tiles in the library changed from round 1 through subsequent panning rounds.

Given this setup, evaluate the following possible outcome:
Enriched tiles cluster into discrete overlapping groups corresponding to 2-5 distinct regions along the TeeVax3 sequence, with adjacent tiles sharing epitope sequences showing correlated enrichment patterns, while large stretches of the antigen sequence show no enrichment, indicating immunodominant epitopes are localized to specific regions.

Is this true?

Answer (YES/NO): YES